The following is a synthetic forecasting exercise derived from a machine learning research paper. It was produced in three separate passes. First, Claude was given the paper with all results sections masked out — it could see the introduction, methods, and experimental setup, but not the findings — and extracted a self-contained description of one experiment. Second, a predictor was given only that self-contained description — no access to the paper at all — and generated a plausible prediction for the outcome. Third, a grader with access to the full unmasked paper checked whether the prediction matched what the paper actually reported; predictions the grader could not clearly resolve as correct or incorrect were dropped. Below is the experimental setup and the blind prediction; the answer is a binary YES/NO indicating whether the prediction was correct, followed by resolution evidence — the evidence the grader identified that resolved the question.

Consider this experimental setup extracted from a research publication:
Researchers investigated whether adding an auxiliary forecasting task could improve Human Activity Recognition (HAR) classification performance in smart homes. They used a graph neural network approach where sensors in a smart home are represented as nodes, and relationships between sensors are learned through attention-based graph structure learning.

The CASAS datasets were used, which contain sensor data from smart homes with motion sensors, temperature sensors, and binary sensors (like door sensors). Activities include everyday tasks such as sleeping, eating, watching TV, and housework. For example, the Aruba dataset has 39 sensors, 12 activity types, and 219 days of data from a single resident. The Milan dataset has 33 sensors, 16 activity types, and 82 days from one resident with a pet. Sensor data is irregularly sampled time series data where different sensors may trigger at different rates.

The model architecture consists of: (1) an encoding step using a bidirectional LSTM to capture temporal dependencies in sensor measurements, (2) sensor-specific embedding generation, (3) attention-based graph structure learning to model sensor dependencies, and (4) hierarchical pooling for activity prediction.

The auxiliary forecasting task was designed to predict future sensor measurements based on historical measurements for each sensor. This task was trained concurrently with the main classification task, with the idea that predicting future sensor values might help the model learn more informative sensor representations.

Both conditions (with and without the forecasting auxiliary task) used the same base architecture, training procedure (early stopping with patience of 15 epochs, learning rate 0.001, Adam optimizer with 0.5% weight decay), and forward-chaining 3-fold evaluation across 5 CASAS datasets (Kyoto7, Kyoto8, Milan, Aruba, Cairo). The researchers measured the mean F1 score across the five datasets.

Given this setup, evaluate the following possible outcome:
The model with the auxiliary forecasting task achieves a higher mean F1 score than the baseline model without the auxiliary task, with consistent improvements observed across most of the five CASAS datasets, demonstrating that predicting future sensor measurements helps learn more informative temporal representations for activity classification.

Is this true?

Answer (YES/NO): NO